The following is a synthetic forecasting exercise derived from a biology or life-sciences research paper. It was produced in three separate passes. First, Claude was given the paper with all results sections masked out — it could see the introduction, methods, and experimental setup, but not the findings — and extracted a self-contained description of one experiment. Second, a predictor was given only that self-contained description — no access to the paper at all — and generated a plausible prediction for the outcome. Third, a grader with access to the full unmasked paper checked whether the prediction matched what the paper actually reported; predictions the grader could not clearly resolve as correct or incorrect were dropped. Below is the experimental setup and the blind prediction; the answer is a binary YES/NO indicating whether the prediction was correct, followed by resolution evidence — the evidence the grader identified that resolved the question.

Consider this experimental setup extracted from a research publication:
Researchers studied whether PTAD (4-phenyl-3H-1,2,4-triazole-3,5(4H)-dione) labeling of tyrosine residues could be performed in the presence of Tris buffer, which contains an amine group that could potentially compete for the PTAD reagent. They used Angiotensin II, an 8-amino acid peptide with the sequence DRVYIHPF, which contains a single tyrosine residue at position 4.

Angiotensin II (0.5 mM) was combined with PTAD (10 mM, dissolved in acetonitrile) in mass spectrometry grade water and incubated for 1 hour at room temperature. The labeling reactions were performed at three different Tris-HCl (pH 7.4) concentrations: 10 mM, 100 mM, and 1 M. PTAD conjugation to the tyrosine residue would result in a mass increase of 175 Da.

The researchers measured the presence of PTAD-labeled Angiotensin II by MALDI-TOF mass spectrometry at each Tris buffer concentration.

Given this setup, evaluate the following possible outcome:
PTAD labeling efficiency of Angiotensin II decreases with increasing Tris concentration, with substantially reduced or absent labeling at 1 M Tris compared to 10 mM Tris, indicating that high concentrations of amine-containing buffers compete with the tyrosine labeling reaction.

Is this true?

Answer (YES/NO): NO